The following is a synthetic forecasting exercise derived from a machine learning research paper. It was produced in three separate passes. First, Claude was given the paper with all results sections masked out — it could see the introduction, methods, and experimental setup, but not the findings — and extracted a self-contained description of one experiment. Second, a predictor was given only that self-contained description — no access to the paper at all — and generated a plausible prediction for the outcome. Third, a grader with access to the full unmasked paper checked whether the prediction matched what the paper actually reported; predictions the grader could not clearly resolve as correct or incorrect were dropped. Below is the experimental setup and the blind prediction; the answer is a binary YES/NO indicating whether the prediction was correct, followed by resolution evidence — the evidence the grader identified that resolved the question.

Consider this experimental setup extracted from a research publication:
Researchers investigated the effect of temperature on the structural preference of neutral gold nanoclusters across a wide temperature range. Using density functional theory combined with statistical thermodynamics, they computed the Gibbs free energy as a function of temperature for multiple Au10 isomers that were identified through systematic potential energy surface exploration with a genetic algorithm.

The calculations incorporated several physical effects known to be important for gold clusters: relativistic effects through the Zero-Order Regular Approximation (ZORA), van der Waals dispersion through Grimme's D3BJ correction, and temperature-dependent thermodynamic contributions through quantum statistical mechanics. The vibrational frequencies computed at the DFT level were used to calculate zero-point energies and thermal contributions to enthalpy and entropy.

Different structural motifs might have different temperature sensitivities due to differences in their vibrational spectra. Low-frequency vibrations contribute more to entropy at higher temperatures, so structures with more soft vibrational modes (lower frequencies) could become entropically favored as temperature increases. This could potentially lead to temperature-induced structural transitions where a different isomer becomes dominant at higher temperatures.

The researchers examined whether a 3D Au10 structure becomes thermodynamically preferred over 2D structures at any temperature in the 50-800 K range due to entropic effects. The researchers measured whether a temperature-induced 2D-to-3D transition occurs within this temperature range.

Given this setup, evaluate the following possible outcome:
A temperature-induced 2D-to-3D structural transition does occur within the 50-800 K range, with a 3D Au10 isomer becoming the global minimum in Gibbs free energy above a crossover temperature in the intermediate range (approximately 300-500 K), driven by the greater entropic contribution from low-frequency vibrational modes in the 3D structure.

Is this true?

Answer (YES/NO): NO